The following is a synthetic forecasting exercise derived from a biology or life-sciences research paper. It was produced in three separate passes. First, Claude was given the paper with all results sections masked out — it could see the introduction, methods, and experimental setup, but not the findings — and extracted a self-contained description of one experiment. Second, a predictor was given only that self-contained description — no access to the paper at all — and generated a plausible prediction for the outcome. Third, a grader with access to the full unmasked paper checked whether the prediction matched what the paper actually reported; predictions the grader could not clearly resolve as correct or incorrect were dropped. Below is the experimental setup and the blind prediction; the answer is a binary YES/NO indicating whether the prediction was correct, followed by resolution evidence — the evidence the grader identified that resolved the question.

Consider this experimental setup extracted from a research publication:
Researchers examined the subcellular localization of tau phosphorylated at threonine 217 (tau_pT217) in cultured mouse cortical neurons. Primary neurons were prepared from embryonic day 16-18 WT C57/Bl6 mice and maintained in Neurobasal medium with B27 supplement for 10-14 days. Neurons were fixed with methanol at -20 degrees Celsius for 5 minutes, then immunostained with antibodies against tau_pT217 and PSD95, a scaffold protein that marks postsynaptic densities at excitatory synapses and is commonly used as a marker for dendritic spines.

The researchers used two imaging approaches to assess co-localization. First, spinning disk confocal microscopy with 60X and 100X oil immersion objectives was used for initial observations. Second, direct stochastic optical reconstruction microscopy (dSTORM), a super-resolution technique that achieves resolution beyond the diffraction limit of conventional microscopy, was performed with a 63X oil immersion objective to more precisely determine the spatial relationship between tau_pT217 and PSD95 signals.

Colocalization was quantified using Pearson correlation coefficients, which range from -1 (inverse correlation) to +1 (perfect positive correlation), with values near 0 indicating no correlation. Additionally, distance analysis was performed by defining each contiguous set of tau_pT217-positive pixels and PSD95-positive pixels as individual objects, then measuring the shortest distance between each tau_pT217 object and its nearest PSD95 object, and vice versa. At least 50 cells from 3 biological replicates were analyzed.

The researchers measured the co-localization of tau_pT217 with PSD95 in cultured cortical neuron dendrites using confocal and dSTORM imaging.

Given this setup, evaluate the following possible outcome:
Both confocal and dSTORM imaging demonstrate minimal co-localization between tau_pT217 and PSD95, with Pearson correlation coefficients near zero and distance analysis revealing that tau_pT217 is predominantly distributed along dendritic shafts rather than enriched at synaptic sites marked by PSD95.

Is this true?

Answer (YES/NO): NO